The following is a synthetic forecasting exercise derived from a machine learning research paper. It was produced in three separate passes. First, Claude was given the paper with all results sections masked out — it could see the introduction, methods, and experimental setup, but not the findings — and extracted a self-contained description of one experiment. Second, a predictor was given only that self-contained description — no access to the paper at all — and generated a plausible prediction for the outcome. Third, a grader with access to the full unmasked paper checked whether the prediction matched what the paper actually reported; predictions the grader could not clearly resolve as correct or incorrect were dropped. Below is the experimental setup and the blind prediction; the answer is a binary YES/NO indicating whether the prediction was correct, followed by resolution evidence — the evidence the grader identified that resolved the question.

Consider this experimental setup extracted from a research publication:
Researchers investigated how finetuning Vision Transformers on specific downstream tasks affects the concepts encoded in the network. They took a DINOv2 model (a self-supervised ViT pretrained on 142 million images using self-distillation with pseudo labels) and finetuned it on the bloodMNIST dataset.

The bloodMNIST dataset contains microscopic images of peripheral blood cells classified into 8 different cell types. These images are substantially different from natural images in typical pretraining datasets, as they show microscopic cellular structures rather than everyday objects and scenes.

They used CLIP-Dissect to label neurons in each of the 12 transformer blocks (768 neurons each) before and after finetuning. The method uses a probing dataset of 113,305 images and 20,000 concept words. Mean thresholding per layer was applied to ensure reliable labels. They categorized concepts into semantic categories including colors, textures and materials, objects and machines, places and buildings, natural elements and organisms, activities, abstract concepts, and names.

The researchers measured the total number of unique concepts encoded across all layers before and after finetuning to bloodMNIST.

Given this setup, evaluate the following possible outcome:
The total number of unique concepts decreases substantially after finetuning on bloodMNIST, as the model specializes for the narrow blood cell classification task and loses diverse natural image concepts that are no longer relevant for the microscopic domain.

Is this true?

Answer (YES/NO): YES